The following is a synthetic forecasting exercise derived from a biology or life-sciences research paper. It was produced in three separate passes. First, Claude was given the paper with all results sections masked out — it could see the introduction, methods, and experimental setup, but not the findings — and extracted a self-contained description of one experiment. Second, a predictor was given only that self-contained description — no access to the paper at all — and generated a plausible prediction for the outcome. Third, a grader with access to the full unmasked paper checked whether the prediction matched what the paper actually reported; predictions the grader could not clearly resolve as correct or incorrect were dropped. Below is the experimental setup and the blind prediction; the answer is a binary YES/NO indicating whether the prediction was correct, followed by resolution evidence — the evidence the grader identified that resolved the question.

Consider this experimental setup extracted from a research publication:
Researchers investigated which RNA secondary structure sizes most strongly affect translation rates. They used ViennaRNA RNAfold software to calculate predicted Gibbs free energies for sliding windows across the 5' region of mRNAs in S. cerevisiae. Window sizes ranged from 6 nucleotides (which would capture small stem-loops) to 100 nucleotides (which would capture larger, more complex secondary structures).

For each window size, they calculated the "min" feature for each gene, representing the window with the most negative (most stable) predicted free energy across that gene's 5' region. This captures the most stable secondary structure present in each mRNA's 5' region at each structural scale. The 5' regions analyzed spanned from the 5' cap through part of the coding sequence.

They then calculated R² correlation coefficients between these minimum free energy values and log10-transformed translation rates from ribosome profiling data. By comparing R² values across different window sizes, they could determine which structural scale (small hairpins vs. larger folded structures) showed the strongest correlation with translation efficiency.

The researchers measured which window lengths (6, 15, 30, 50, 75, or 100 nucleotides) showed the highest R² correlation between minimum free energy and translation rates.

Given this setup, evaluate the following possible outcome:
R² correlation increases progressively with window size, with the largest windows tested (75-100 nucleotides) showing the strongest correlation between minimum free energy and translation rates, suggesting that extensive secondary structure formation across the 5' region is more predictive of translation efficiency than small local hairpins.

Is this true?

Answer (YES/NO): NO